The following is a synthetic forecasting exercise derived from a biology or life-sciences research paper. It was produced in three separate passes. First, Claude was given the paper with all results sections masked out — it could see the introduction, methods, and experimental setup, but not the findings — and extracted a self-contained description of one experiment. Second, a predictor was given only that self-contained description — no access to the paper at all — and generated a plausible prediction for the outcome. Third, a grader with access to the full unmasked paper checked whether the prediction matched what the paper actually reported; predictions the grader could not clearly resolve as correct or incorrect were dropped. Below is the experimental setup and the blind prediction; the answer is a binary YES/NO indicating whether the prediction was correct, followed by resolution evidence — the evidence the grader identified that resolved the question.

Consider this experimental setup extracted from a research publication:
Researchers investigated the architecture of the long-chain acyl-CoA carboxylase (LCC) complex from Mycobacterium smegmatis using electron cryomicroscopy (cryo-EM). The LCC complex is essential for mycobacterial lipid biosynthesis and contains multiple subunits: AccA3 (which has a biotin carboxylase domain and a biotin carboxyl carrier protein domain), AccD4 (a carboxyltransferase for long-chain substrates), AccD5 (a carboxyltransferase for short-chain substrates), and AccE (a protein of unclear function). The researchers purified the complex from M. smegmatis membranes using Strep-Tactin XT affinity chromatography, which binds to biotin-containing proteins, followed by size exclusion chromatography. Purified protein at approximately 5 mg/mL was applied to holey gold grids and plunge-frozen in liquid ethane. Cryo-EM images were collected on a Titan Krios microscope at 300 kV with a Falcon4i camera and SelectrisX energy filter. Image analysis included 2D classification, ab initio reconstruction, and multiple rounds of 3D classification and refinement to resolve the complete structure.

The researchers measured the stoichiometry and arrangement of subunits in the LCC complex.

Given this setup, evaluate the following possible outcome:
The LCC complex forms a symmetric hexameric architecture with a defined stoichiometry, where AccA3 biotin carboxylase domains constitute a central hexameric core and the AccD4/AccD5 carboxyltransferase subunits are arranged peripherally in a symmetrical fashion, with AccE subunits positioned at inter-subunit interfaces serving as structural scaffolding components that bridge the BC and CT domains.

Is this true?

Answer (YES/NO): NO